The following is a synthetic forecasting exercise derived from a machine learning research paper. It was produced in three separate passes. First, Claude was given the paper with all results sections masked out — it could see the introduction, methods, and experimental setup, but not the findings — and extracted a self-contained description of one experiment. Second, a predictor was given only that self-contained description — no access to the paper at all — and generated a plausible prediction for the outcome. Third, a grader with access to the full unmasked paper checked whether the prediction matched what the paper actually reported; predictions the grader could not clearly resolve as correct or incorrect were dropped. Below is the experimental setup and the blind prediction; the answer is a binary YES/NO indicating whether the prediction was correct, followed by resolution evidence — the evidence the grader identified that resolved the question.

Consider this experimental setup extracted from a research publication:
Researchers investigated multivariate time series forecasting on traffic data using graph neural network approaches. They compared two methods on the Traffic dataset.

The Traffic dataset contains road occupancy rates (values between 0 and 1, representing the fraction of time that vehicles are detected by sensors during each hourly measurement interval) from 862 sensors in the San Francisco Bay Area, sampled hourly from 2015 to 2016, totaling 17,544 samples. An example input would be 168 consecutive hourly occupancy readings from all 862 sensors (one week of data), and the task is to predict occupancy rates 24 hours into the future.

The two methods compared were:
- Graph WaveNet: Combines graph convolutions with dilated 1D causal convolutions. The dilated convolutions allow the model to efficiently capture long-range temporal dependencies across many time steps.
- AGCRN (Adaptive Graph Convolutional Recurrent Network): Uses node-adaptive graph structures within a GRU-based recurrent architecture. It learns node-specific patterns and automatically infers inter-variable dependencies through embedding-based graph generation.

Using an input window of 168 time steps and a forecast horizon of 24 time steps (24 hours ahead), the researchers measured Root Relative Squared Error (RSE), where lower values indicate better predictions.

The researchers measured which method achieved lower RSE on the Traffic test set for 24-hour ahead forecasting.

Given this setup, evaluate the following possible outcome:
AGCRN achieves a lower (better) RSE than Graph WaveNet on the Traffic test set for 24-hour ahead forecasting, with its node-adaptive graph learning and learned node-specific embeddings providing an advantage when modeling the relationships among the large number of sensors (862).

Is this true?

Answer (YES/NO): YES